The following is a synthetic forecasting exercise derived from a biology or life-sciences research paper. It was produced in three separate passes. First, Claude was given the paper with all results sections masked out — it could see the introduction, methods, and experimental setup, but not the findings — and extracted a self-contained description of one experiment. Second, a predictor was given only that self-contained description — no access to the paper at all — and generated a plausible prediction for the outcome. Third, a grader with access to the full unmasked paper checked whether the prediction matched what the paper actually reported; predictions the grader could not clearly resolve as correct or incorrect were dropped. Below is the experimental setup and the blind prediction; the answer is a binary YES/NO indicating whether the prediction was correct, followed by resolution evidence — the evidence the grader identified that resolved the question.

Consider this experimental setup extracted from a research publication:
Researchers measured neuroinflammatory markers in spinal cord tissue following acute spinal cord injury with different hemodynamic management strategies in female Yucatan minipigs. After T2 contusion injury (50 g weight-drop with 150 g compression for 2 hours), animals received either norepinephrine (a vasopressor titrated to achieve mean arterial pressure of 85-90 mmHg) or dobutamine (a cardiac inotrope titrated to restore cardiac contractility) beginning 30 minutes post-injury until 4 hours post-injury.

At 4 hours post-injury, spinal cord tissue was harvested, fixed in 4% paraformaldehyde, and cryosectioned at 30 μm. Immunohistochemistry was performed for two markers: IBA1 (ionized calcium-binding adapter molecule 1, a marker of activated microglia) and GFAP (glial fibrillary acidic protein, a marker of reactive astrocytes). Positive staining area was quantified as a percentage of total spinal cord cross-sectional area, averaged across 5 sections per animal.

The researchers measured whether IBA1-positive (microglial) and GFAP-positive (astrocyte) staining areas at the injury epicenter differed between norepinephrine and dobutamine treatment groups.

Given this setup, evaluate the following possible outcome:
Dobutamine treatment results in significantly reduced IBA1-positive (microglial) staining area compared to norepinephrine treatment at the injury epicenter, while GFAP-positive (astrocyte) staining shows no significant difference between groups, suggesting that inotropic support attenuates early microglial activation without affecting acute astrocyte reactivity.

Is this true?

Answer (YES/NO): NO